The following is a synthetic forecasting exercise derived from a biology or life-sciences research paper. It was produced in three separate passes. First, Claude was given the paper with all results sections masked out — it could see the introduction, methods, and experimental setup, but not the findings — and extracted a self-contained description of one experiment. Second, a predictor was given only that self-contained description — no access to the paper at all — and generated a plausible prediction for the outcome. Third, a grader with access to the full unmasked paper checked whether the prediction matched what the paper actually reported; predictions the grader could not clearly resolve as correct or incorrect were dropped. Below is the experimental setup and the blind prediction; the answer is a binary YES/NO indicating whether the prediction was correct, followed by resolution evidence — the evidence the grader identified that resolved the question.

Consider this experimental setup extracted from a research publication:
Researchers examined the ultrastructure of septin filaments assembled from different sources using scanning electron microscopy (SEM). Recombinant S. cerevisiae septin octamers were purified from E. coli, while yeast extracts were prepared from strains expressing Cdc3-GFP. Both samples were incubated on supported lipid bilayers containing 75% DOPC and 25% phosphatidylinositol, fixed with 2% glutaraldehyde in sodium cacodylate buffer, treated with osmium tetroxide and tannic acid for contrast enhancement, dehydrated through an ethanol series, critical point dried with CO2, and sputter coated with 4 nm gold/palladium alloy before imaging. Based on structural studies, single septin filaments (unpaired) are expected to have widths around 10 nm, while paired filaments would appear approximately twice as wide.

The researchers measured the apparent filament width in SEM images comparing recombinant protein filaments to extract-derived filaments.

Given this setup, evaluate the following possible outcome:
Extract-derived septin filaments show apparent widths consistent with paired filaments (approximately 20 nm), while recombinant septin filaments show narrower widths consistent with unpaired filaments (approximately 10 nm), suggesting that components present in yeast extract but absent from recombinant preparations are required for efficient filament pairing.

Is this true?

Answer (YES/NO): YES